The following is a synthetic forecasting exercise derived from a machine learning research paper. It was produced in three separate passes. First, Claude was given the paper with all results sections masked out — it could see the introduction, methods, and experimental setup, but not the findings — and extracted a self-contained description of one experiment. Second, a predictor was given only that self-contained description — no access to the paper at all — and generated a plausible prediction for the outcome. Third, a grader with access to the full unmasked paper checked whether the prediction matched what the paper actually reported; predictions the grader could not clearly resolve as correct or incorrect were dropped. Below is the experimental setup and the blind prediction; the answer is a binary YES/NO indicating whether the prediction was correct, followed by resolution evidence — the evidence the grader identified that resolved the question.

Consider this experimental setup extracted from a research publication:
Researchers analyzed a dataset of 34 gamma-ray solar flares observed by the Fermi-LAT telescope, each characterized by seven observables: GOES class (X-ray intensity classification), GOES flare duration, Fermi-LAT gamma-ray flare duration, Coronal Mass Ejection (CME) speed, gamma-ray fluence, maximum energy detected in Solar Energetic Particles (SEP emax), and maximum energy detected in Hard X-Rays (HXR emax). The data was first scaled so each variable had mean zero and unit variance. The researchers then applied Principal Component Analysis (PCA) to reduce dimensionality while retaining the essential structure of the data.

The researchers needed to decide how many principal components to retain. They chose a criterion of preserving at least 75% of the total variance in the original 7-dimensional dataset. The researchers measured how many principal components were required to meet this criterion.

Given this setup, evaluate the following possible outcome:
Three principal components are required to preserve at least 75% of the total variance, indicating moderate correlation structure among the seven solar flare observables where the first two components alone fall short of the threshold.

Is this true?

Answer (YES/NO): YES